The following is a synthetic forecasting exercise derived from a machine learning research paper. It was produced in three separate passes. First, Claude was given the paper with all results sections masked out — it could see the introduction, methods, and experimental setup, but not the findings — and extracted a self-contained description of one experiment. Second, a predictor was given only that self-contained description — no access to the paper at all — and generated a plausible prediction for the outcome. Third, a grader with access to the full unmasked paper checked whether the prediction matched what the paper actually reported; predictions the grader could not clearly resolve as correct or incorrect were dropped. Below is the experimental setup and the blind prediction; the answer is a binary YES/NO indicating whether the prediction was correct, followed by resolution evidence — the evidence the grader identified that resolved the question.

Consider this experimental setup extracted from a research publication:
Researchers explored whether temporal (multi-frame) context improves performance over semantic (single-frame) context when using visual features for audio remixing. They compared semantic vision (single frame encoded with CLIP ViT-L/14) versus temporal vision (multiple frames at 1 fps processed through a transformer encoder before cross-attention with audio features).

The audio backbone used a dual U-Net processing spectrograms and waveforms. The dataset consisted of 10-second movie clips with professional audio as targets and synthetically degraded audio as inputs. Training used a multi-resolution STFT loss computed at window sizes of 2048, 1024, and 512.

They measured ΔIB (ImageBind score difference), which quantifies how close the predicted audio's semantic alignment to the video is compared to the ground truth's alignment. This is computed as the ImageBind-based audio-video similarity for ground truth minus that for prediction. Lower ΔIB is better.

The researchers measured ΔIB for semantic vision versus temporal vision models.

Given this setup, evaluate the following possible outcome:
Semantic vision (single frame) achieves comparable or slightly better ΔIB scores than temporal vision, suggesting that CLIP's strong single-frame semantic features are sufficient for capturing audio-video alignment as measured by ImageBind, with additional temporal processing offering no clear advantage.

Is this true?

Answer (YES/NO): NO